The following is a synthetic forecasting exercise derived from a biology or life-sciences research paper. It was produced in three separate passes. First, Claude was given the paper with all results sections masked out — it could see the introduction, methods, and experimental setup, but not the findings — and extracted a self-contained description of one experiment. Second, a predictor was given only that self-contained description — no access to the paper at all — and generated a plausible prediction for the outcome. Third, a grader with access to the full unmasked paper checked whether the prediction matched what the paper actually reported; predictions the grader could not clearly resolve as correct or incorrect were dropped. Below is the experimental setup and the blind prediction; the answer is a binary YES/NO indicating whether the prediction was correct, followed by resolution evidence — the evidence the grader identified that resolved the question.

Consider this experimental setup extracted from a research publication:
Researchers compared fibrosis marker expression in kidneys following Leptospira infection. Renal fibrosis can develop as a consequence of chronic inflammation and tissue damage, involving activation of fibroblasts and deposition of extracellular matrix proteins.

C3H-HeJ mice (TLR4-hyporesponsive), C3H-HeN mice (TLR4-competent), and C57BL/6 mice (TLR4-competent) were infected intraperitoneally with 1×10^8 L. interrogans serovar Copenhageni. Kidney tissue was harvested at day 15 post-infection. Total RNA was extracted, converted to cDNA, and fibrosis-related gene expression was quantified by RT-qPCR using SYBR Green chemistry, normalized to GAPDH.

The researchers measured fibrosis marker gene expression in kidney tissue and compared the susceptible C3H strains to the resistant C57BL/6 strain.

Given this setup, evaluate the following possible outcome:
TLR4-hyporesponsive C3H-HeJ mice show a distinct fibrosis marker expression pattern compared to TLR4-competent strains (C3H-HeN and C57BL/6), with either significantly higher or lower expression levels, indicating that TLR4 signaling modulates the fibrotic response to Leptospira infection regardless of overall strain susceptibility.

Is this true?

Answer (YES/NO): NO